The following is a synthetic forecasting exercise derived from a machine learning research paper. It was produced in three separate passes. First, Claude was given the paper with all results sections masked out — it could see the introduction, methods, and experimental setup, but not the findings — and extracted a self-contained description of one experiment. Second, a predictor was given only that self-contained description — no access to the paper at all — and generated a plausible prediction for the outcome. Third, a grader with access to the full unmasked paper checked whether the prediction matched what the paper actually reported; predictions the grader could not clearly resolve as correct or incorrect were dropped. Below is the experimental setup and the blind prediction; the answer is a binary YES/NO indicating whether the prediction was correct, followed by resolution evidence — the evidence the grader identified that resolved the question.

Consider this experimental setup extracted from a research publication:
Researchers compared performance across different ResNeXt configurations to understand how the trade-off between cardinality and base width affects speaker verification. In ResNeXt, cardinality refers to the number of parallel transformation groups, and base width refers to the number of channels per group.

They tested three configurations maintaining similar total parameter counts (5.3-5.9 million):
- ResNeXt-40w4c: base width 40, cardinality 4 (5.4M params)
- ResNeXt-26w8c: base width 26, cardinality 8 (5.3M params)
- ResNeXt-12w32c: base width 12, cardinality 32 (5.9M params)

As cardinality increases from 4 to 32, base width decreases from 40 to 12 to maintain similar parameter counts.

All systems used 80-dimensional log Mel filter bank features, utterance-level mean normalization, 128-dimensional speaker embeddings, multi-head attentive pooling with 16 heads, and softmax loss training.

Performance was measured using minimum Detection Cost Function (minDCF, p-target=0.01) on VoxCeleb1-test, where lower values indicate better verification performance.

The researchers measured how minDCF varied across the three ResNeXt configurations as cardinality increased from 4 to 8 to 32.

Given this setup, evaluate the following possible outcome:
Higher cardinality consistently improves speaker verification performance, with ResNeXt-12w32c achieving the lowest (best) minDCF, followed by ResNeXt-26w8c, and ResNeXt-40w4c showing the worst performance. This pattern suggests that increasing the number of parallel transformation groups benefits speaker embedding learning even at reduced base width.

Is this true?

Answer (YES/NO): NO